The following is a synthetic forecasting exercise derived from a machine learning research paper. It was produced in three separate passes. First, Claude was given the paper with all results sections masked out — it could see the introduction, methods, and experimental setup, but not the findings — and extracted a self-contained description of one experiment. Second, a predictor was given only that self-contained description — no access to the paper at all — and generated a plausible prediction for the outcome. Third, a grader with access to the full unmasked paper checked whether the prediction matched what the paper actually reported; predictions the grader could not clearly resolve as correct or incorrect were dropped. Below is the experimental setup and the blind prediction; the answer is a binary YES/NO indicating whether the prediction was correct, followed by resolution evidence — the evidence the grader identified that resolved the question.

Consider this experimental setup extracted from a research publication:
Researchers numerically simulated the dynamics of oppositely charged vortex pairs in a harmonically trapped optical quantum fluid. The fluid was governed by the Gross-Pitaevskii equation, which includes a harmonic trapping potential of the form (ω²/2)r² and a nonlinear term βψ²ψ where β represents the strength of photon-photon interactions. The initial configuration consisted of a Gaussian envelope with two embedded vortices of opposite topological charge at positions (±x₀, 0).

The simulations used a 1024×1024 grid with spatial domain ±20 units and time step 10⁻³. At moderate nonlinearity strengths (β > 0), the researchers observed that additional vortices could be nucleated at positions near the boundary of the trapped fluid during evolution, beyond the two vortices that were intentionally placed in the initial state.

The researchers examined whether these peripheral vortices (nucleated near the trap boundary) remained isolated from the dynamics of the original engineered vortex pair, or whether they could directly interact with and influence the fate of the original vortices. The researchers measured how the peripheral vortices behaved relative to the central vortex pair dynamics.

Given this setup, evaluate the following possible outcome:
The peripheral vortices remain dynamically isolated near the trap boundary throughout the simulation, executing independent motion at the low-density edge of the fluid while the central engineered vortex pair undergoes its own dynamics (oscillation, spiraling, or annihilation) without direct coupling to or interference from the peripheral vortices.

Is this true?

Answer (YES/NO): NO